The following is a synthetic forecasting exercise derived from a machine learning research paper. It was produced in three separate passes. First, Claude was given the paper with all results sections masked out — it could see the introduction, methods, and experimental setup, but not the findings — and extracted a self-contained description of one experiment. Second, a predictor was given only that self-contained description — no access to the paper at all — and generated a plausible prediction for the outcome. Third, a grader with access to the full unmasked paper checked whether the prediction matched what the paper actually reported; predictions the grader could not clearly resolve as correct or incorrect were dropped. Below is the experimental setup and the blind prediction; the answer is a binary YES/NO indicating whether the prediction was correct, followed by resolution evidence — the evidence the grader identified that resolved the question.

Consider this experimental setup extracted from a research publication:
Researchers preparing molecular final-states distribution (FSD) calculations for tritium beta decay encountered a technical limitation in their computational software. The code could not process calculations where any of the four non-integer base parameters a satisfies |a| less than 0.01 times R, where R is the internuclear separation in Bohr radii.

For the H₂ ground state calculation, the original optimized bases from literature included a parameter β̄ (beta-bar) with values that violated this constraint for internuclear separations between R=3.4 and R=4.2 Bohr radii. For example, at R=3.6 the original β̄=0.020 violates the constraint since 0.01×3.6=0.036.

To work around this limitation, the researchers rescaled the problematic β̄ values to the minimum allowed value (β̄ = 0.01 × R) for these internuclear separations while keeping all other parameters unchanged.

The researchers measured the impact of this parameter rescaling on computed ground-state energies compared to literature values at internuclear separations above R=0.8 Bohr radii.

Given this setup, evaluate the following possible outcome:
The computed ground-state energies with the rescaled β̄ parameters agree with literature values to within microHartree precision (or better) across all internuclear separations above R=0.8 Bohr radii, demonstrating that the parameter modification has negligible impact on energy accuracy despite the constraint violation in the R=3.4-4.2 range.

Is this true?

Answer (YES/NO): YES